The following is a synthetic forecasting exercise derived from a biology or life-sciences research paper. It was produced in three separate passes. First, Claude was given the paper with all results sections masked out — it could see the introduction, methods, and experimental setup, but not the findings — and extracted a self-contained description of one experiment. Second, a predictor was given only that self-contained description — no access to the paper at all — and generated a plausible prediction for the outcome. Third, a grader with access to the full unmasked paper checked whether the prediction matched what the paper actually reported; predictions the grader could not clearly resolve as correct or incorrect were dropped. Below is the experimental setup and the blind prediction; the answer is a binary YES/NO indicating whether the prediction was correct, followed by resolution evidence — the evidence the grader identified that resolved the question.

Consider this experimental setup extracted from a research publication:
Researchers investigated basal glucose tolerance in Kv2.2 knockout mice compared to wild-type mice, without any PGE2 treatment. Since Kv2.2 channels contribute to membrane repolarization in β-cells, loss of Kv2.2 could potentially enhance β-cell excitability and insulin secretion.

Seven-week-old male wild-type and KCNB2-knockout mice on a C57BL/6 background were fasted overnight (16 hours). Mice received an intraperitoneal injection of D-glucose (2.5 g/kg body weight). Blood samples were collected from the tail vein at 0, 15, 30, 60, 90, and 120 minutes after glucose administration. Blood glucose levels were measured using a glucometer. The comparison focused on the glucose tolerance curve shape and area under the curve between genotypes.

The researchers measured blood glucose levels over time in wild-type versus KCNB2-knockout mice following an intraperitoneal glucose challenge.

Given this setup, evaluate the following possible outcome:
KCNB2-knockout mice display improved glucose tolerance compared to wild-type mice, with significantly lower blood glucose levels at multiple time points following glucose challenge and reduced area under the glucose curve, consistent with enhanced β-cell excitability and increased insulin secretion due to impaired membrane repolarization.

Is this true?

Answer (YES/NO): NO